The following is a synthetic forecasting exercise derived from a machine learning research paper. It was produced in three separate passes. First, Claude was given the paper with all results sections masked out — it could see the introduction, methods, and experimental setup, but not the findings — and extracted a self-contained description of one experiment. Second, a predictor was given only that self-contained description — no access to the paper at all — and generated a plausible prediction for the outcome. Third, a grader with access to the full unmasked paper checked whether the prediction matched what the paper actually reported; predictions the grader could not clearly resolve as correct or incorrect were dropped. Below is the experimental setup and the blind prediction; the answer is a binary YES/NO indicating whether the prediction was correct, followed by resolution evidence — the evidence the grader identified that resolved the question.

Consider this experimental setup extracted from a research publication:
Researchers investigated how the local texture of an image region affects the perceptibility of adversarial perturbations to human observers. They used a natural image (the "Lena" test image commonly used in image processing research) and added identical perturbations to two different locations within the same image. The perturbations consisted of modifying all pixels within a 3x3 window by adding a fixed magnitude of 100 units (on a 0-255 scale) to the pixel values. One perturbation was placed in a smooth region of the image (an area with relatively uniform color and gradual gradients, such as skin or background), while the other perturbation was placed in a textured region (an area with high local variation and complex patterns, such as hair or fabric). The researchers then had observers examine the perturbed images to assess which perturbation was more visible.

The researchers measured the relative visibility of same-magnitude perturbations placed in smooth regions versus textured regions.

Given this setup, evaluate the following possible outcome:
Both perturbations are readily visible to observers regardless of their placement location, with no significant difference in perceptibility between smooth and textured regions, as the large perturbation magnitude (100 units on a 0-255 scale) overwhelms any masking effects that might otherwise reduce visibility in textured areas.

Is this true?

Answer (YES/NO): NO